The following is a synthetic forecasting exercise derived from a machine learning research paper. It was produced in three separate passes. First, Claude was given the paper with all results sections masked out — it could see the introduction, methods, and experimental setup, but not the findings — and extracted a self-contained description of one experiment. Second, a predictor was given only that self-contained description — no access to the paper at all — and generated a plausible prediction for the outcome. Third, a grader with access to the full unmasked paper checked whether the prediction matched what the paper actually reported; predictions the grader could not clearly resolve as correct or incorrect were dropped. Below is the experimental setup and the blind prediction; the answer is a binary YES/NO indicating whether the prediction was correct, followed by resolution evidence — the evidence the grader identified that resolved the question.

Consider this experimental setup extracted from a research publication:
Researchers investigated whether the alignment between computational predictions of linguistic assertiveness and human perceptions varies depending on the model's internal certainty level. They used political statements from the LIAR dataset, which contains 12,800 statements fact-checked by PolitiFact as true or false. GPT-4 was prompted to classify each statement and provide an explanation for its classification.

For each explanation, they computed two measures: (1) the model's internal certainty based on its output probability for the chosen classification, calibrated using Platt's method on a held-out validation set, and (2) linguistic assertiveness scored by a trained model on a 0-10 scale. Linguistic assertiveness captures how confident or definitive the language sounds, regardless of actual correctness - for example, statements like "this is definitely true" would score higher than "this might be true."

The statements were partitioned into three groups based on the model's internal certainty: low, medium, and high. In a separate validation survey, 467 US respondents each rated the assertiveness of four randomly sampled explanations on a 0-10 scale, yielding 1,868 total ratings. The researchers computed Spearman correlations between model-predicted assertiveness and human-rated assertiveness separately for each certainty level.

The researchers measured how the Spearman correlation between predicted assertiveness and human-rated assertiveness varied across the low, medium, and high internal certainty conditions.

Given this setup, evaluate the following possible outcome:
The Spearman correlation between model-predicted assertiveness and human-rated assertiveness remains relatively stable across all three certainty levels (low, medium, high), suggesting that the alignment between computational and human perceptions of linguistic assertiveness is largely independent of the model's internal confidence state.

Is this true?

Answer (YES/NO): NO